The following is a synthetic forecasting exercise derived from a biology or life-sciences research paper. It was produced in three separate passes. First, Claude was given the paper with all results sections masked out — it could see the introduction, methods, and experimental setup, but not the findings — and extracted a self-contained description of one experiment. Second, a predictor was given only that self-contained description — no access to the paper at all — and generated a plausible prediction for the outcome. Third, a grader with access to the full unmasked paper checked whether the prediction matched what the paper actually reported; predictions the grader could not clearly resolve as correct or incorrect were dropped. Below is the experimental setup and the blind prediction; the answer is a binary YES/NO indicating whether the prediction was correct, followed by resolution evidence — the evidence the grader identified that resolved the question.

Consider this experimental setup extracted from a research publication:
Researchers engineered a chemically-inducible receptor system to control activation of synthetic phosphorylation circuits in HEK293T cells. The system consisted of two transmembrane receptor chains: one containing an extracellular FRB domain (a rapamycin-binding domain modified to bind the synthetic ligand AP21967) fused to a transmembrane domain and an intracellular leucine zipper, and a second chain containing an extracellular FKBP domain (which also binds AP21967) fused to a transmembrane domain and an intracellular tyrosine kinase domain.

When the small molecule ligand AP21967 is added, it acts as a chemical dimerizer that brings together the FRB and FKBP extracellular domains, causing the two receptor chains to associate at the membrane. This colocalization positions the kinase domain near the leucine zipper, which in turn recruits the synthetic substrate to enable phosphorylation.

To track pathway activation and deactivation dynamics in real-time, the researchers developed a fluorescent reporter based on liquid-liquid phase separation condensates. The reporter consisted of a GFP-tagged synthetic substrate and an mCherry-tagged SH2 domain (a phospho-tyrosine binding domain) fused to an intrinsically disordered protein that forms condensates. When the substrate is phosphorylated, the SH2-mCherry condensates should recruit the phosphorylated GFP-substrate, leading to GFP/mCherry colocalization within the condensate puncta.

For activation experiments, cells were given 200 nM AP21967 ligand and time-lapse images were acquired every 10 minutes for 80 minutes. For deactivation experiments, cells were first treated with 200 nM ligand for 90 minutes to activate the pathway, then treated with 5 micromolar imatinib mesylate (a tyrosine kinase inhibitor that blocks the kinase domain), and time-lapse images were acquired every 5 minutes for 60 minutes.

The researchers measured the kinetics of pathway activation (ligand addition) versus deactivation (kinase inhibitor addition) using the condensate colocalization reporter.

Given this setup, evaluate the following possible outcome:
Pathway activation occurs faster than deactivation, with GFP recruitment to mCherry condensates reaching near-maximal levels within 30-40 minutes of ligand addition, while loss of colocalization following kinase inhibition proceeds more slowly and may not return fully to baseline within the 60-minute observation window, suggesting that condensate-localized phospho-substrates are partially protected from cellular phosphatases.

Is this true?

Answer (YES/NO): NO